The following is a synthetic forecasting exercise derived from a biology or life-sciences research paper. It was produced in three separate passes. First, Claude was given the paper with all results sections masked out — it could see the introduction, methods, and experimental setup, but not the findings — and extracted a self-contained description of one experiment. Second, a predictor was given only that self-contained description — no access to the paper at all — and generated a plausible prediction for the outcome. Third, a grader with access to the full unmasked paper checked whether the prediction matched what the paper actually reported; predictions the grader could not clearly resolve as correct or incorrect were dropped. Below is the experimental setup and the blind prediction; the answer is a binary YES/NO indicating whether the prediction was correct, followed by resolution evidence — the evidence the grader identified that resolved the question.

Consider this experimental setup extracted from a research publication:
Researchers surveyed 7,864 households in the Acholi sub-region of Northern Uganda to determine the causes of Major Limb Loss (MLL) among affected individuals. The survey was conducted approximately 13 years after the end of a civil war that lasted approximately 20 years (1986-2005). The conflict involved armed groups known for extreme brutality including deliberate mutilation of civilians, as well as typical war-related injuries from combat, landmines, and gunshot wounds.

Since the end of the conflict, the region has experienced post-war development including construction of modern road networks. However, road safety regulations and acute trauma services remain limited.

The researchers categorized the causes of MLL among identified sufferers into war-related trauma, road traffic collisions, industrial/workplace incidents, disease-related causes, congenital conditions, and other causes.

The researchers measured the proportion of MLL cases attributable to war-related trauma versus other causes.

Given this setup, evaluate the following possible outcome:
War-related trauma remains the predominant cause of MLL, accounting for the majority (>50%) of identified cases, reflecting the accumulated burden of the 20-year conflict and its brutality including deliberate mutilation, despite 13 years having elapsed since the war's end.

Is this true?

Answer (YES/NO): NO